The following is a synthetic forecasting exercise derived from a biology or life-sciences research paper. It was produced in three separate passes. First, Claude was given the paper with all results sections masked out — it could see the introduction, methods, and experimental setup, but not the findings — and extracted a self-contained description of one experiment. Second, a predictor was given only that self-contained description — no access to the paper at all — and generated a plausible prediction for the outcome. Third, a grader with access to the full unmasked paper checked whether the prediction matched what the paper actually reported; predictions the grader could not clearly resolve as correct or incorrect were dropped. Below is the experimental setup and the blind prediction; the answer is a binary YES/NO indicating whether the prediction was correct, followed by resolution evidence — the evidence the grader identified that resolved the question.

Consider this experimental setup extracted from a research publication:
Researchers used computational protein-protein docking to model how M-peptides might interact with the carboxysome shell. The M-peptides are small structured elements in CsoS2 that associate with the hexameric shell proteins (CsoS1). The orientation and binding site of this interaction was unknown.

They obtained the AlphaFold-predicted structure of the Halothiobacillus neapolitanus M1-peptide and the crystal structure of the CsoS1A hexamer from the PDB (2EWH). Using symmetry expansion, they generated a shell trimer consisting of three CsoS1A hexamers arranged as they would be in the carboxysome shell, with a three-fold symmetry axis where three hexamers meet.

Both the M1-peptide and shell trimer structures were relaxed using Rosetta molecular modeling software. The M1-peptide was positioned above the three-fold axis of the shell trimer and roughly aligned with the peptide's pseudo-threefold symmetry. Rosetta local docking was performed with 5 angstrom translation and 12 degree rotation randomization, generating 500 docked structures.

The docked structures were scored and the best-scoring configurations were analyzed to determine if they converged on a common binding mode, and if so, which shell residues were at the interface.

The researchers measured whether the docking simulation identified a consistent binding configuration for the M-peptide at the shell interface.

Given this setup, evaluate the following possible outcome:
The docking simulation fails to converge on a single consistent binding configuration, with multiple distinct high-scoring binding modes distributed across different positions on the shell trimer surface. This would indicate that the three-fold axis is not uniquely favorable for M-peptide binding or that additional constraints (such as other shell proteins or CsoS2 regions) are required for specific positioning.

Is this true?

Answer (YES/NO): NO